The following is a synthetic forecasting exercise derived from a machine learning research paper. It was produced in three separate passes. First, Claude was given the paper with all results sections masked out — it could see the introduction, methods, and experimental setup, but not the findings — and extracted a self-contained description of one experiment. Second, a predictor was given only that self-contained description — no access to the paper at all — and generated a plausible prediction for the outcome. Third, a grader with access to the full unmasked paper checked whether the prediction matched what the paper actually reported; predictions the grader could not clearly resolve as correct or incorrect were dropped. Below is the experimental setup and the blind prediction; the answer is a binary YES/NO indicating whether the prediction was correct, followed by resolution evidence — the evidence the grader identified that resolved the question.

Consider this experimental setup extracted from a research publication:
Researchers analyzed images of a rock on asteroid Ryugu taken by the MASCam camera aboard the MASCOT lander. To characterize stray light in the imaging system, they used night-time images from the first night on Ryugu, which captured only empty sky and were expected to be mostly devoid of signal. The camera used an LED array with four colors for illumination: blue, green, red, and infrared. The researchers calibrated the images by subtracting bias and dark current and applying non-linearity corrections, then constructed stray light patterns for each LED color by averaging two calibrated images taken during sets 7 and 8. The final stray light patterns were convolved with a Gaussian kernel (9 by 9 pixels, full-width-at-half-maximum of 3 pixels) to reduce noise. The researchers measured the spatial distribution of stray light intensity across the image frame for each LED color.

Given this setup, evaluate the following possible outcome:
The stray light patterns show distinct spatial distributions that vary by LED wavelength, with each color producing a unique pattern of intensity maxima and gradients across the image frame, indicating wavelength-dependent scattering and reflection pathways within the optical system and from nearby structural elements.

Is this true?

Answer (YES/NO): YES